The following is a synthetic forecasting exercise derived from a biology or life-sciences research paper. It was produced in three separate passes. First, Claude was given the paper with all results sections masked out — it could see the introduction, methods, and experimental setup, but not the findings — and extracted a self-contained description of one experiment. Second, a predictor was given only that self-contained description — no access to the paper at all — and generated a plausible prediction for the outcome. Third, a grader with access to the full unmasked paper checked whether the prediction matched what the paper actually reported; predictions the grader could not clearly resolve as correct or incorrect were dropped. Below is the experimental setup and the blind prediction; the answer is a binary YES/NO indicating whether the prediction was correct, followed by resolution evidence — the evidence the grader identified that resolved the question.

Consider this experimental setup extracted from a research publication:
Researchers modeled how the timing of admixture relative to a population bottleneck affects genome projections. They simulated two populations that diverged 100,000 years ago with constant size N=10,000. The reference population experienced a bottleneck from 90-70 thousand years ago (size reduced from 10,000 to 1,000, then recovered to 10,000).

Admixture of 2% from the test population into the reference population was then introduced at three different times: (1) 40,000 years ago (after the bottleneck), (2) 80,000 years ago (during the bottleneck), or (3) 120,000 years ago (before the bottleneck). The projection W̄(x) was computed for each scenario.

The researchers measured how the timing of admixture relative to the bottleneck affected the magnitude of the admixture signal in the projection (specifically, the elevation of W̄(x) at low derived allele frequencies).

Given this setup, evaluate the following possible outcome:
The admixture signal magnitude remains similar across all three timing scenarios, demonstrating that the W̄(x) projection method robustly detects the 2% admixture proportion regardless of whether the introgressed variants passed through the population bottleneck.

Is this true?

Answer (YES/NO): NO